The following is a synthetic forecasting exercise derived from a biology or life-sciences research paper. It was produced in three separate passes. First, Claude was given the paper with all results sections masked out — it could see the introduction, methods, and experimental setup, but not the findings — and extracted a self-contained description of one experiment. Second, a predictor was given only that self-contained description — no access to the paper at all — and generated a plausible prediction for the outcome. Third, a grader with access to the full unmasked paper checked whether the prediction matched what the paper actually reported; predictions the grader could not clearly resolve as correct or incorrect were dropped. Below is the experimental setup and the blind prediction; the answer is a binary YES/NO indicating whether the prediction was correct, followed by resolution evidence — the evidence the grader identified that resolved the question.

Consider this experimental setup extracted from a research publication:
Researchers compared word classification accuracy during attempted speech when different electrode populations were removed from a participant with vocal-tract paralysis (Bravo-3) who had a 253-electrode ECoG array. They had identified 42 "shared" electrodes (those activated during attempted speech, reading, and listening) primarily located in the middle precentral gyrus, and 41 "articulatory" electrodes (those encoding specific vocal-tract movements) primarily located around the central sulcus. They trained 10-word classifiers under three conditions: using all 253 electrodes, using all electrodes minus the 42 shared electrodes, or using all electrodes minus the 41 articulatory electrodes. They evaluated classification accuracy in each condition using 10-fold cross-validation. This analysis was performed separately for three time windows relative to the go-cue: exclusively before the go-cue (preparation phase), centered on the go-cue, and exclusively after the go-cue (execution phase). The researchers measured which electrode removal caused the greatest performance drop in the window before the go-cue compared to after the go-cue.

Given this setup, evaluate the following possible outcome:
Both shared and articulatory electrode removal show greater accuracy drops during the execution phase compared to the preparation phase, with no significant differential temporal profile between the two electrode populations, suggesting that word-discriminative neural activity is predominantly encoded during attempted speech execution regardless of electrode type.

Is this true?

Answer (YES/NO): NO